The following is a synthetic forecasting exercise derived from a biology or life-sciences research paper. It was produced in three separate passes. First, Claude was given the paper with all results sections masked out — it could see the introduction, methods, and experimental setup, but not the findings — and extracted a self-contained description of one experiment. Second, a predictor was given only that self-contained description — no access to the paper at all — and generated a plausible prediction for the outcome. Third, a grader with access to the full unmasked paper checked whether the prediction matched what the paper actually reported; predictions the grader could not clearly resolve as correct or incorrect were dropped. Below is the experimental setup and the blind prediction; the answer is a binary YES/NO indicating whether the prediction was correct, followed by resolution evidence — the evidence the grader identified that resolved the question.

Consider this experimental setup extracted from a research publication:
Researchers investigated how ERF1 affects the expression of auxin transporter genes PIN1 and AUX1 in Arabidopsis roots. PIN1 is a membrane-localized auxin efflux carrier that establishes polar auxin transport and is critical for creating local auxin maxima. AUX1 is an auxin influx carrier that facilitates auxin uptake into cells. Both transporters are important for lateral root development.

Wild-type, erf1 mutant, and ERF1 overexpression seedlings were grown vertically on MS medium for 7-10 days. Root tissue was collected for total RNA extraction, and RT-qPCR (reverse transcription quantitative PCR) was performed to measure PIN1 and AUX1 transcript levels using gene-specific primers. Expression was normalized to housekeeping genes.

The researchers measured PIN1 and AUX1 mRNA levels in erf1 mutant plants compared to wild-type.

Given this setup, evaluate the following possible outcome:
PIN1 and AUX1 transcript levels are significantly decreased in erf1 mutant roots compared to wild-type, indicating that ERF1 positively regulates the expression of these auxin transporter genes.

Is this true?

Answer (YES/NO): YES